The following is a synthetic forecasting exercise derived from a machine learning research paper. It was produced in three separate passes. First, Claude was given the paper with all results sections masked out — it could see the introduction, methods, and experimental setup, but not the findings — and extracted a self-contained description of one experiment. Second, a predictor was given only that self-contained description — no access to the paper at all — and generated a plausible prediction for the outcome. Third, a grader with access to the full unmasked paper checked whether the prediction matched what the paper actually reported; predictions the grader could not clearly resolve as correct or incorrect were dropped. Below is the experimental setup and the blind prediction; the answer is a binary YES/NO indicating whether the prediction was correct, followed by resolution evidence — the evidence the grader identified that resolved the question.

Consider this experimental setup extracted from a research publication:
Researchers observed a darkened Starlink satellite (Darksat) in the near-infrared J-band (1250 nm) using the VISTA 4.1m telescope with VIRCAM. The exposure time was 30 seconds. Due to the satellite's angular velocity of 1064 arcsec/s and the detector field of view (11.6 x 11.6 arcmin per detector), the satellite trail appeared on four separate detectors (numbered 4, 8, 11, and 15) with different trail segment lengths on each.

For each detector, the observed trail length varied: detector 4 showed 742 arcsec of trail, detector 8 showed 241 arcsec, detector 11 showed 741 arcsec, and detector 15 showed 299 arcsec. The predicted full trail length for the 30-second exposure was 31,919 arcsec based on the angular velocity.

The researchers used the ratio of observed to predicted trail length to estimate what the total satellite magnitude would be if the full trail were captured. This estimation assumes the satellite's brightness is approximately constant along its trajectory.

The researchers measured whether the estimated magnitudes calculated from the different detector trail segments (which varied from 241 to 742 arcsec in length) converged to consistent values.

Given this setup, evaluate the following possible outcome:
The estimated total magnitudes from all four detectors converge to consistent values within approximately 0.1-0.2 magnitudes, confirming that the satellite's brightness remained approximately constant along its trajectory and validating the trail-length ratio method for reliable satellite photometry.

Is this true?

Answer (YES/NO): YES